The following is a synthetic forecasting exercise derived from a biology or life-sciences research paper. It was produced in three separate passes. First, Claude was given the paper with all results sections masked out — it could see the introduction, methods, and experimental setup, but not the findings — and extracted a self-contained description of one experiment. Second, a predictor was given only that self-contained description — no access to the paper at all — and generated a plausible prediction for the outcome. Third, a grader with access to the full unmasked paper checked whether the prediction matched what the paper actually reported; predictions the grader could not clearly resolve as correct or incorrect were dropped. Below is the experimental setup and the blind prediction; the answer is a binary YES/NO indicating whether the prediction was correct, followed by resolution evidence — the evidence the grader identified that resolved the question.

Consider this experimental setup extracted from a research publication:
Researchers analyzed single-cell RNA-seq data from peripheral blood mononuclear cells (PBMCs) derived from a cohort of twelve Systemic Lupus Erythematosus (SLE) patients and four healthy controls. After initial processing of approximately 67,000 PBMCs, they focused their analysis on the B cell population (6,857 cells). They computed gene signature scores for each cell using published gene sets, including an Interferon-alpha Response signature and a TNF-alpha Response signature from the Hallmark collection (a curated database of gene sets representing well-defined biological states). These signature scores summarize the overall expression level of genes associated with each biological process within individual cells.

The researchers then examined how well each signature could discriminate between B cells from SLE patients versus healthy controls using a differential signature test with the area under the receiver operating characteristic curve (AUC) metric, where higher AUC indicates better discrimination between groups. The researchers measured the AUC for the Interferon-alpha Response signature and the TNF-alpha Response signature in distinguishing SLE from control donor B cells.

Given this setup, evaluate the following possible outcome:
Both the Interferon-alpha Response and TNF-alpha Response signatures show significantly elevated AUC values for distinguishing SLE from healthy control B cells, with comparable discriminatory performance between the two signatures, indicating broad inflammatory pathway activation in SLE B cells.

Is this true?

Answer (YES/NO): NO